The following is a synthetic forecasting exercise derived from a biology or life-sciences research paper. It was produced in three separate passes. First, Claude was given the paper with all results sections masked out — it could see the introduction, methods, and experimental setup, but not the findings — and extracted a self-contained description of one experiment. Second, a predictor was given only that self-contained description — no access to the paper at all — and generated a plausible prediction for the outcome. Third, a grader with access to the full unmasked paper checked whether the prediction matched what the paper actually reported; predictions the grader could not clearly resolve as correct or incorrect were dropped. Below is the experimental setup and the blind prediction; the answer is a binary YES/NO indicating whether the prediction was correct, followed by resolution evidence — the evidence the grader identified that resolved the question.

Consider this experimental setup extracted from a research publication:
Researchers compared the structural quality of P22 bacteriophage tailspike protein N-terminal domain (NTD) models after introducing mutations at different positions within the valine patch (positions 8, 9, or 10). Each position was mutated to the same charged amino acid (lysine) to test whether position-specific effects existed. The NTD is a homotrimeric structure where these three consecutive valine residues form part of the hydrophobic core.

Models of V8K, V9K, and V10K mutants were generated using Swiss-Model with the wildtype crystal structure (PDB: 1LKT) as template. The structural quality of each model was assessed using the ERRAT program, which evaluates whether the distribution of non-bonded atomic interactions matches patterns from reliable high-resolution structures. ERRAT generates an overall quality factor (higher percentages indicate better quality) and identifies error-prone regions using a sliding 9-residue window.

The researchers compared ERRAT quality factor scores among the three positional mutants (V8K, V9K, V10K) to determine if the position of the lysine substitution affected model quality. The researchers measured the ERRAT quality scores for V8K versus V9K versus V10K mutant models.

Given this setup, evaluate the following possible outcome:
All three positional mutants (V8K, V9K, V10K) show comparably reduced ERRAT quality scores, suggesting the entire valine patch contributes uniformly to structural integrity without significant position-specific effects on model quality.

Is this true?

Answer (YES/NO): NO